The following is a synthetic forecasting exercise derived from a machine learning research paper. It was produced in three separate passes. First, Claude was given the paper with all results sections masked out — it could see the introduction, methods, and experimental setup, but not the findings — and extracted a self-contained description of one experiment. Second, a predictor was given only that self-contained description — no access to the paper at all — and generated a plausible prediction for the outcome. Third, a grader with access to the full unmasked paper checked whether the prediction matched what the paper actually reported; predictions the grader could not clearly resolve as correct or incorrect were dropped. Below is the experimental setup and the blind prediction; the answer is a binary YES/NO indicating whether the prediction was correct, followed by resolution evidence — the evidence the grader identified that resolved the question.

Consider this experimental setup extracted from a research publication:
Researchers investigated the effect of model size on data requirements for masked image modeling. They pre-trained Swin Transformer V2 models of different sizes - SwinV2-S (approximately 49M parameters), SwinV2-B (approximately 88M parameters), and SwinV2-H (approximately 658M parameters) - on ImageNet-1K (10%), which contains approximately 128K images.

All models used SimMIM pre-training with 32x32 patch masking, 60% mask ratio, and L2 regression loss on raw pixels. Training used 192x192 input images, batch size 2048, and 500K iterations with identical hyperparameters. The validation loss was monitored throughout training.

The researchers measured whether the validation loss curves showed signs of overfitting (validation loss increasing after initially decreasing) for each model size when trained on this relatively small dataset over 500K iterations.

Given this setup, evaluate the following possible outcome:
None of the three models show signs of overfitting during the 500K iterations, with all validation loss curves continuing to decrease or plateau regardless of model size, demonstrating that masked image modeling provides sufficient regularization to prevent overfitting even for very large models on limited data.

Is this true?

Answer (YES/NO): NO